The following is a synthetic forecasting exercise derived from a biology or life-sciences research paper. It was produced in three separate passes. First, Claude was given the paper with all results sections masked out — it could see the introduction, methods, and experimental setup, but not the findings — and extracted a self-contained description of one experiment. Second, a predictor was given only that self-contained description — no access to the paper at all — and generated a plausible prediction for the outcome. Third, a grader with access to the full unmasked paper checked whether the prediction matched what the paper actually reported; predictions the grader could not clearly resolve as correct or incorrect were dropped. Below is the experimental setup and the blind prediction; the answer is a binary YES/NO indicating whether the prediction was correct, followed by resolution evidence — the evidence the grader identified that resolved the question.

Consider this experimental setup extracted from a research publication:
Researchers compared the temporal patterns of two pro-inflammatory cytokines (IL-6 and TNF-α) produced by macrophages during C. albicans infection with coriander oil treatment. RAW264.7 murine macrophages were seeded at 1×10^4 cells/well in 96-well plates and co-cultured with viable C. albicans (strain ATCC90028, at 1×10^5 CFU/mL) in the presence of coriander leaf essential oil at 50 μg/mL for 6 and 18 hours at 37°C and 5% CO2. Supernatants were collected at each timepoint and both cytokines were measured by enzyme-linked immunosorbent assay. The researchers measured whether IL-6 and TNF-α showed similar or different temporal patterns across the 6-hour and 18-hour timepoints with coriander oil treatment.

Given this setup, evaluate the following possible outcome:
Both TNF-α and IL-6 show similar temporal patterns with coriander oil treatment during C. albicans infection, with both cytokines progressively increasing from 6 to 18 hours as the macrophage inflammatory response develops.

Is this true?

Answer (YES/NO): NO